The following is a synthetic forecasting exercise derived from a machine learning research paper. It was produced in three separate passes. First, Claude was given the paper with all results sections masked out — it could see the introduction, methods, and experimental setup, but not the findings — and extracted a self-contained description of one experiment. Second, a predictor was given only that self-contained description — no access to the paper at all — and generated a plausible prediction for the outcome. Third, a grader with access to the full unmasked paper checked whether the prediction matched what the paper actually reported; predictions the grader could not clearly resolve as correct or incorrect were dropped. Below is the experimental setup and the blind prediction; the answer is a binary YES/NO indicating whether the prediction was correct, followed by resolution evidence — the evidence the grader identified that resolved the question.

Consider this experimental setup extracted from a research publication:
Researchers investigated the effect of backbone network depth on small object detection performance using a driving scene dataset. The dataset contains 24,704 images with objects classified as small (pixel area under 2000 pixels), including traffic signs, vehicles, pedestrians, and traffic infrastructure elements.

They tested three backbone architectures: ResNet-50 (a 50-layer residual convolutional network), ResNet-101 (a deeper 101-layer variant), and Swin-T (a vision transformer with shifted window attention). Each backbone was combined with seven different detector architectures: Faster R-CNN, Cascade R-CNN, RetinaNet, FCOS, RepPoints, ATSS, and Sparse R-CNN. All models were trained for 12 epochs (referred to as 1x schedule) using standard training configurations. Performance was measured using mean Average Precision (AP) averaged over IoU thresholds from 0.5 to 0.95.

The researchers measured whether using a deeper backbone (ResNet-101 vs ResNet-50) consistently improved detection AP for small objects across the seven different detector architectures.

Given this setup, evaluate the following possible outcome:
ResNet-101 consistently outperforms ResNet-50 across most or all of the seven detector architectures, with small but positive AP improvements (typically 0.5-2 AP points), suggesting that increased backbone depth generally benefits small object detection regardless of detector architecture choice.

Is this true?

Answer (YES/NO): NO